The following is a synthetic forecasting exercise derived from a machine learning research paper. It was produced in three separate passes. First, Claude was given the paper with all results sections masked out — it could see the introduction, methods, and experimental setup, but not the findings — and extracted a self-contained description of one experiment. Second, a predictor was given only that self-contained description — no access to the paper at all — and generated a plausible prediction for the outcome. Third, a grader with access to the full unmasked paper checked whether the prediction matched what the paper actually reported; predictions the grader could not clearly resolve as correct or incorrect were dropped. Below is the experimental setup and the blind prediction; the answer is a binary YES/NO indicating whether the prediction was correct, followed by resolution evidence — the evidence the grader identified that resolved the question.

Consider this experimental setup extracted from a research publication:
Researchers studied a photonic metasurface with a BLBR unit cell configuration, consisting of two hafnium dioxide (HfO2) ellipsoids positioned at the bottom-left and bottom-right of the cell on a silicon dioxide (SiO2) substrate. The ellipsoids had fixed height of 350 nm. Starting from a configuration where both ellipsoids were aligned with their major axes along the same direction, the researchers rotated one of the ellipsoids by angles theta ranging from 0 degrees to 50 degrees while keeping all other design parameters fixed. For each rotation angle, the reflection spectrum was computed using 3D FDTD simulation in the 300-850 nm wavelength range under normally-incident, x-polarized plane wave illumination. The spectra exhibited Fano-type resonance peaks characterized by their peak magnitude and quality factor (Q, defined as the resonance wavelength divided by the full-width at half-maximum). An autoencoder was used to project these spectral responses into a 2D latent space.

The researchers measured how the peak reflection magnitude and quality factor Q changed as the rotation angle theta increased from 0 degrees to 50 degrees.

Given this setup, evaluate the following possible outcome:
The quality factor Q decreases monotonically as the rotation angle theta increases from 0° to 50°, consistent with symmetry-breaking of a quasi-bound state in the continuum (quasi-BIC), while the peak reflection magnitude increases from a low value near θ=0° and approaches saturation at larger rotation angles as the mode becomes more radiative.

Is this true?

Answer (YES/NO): NO